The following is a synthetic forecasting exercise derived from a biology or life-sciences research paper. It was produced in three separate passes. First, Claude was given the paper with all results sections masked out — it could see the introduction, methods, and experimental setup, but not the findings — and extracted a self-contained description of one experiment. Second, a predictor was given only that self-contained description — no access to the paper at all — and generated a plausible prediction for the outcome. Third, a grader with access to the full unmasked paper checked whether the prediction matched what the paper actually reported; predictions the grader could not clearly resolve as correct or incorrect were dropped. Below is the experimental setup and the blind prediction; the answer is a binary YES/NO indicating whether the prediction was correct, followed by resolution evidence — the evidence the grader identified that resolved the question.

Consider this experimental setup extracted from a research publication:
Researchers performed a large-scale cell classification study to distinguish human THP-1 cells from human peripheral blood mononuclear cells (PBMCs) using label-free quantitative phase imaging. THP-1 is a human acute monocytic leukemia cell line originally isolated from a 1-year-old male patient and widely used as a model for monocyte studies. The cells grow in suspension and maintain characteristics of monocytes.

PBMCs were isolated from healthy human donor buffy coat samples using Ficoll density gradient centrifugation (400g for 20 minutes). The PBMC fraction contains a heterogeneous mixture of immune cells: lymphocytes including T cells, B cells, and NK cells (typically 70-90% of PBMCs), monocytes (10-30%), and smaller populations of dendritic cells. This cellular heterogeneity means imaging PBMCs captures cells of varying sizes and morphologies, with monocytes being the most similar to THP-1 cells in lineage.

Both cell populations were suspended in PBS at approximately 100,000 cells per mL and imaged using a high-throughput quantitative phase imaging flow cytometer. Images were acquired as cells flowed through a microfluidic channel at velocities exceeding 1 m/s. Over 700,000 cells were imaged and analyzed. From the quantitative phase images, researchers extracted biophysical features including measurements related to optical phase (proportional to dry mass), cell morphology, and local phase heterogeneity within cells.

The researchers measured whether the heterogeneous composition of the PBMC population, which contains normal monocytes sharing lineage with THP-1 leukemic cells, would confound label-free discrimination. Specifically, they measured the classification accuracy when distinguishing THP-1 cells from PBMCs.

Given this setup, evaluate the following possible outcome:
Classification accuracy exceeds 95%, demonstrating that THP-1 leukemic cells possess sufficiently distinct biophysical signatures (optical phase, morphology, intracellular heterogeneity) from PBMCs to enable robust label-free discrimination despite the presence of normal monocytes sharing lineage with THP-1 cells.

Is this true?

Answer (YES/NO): NO